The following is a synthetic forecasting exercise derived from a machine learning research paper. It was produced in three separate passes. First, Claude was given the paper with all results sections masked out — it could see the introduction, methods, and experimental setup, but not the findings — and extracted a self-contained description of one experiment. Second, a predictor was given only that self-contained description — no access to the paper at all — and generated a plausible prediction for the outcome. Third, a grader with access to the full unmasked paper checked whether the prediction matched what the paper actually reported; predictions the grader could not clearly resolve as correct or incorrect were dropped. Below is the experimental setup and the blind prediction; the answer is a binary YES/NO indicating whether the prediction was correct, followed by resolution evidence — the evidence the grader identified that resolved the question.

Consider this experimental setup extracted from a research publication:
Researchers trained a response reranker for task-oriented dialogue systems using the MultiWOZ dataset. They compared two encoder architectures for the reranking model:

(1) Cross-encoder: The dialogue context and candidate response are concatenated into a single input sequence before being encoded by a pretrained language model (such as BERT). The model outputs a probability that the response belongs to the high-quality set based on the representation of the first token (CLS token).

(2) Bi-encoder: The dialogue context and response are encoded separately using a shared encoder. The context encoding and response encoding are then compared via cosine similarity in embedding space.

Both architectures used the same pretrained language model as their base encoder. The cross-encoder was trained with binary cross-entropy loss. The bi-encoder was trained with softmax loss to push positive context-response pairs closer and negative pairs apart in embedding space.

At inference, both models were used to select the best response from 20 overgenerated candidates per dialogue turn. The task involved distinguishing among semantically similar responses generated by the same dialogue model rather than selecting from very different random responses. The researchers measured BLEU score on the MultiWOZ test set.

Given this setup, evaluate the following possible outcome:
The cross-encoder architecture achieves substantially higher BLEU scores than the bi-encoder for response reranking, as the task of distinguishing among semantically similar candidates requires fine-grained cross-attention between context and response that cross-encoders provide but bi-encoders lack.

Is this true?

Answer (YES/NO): YES